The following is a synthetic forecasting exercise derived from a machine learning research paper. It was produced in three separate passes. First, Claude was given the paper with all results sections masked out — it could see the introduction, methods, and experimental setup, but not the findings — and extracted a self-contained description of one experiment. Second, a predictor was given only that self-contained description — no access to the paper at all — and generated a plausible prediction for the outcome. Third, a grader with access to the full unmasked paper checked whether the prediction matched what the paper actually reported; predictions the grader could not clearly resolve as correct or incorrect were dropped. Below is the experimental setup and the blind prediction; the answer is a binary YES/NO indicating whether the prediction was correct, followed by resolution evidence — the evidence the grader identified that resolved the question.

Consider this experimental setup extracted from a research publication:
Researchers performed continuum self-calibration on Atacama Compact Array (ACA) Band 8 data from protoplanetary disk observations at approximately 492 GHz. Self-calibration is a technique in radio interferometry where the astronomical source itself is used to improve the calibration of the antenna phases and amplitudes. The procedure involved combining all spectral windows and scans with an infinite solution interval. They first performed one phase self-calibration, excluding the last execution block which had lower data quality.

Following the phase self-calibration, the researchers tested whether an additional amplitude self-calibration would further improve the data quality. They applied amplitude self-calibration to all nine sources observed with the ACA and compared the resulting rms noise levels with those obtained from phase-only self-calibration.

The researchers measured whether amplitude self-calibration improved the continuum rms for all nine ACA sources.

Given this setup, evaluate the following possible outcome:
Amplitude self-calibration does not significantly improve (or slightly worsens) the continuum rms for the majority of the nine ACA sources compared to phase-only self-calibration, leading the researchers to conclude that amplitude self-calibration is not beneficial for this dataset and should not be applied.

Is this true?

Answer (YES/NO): NO